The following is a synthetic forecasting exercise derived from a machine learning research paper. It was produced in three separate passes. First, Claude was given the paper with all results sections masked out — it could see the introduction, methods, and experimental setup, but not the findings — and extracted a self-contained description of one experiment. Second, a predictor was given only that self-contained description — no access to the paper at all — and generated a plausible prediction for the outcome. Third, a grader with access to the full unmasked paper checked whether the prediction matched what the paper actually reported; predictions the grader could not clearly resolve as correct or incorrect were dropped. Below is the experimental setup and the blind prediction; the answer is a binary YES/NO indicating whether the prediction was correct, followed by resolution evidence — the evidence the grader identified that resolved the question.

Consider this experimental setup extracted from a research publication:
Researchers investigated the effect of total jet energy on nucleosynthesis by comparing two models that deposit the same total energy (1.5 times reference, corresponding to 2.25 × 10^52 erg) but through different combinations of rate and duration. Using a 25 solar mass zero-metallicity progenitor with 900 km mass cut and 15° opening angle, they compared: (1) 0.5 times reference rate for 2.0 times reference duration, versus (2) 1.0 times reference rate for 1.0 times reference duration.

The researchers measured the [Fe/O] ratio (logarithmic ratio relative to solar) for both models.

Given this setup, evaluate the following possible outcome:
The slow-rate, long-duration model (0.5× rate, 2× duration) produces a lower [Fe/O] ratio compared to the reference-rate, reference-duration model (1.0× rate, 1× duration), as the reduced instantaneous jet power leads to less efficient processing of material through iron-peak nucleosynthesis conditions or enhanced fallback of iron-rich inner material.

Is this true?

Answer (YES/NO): YES